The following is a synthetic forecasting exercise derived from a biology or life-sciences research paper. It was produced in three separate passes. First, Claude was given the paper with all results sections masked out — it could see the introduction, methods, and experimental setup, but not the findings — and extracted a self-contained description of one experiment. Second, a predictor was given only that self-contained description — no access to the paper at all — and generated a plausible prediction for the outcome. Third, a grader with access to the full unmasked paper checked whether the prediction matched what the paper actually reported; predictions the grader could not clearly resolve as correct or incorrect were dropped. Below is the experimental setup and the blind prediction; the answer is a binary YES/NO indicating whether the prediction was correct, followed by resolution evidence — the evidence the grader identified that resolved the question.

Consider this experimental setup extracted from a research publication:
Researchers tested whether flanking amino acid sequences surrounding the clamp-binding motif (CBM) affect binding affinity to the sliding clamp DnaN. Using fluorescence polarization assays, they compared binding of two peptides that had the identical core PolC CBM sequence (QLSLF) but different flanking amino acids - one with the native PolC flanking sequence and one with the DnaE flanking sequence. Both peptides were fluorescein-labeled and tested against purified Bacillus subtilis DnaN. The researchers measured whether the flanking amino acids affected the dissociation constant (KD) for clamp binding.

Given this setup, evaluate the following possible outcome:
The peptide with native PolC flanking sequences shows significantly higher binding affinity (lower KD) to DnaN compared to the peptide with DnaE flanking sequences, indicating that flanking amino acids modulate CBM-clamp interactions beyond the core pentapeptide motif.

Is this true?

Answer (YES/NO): NO